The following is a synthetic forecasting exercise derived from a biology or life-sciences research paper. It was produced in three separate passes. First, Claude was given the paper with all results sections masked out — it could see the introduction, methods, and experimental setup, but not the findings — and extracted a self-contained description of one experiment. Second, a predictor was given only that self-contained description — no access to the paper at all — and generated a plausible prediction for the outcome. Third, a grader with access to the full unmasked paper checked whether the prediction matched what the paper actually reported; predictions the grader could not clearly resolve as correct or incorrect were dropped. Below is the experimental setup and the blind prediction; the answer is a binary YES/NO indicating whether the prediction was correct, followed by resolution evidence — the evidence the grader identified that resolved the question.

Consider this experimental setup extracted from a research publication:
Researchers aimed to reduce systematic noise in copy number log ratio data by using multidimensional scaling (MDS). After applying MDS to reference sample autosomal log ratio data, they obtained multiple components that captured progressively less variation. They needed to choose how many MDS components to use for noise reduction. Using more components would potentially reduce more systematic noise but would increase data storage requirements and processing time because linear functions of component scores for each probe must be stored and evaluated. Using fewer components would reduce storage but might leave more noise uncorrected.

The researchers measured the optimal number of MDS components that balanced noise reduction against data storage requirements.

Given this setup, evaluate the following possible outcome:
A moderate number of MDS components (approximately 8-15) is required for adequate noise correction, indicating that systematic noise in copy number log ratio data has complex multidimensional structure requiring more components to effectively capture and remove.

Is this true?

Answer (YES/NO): NO